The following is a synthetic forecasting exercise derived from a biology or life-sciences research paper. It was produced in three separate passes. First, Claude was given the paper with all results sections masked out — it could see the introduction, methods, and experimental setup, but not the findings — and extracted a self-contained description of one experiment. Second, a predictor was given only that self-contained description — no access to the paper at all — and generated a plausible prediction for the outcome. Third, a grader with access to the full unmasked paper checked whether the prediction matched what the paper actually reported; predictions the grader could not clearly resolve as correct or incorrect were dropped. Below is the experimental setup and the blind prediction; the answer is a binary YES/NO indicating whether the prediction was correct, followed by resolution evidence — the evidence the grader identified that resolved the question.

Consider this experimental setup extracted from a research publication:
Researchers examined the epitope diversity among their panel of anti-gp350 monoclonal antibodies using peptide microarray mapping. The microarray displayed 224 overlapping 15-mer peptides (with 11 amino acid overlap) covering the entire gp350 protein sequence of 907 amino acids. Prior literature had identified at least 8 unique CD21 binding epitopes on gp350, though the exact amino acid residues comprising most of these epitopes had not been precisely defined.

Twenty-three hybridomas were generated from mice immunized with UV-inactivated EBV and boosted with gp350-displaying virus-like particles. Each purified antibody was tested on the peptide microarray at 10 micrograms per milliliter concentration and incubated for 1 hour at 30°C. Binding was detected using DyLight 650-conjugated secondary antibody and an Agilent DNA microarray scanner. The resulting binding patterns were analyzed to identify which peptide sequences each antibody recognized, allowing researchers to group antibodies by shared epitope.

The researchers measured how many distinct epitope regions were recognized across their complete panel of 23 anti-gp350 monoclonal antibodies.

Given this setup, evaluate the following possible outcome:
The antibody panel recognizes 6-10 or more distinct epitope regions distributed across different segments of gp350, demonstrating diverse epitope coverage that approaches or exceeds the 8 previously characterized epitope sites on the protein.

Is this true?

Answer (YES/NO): YES